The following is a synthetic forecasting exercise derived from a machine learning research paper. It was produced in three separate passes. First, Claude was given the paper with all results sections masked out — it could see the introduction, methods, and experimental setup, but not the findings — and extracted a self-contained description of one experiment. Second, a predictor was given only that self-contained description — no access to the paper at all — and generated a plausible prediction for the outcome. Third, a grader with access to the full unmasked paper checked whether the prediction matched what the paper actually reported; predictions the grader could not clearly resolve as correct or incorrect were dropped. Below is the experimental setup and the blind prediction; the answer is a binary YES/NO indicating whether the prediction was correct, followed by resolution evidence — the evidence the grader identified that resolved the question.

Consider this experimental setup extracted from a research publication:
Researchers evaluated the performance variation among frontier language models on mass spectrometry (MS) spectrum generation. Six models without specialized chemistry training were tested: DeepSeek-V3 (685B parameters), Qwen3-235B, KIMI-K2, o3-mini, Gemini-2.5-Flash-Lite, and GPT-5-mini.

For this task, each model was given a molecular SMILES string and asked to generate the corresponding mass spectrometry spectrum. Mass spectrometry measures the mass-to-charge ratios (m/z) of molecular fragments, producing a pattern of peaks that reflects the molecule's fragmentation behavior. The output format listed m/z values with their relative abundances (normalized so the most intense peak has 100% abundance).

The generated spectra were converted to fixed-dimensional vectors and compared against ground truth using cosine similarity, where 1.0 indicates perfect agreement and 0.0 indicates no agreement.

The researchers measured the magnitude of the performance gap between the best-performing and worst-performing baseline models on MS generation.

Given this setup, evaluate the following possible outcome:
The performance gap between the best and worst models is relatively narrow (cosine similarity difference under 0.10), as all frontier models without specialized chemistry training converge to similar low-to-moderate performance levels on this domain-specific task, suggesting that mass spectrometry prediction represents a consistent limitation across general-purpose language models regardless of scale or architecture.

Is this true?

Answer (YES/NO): NO